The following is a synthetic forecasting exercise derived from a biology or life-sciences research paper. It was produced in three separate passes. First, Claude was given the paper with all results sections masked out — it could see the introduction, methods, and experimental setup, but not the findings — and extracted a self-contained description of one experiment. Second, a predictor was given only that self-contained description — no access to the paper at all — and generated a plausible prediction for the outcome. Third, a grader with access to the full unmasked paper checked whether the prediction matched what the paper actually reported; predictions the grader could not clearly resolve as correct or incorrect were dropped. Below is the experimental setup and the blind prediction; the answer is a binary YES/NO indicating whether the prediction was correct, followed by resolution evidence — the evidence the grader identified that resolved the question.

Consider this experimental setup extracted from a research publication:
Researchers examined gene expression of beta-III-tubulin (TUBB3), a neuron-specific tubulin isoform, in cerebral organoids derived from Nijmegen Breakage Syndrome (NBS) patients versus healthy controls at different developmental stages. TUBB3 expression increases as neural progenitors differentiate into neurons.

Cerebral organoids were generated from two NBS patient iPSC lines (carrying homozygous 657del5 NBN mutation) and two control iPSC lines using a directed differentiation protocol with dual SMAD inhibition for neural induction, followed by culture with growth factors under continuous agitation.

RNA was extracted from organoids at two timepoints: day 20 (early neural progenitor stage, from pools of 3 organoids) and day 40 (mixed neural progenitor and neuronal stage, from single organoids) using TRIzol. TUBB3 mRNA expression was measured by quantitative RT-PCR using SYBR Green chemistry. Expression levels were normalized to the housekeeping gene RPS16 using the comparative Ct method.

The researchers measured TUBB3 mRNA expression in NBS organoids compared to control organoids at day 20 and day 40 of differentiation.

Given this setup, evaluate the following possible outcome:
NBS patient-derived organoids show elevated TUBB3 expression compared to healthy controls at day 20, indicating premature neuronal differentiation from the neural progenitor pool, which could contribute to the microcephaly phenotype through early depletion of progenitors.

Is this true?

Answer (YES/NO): YES